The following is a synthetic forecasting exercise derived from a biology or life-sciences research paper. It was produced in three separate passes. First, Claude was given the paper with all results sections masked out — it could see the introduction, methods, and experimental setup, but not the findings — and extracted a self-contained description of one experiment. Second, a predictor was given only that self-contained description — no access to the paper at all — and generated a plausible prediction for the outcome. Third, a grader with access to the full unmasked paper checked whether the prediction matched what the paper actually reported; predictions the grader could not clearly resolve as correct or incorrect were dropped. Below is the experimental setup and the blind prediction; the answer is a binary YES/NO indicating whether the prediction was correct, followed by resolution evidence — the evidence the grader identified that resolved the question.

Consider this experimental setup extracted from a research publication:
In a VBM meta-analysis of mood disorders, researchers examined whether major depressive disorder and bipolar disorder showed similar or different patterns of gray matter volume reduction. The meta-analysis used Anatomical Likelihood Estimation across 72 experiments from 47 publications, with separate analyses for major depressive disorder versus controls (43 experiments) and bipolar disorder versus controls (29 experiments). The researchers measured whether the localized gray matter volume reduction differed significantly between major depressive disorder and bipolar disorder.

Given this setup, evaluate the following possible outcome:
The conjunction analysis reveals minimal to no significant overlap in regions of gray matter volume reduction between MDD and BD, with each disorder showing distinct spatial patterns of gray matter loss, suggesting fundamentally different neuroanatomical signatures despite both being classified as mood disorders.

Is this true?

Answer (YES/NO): NO